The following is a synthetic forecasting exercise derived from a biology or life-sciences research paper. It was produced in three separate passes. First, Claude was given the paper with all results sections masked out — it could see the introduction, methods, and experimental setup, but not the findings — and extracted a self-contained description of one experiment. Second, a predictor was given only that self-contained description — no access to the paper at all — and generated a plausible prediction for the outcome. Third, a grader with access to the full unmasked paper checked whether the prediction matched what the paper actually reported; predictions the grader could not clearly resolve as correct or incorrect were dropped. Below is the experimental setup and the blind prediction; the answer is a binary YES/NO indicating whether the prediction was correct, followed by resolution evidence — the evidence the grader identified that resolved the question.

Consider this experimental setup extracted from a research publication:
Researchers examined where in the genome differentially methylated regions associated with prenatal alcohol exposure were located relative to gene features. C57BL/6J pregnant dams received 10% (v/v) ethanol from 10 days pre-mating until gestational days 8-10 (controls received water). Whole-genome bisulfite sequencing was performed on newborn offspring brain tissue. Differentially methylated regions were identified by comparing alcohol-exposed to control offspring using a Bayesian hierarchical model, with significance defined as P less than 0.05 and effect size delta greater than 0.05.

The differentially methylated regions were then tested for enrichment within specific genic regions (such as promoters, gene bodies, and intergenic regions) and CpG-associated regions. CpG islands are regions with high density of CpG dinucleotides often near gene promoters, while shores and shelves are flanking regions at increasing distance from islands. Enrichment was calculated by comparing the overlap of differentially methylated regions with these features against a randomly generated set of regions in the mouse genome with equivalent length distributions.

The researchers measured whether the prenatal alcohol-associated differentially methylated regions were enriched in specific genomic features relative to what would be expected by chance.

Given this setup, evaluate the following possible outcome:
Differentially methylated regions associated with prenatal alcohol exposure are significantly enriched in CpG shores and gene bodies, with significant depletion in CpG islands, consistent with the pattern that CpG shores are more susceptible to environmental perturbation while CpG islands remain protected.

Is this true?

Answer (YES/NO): NO